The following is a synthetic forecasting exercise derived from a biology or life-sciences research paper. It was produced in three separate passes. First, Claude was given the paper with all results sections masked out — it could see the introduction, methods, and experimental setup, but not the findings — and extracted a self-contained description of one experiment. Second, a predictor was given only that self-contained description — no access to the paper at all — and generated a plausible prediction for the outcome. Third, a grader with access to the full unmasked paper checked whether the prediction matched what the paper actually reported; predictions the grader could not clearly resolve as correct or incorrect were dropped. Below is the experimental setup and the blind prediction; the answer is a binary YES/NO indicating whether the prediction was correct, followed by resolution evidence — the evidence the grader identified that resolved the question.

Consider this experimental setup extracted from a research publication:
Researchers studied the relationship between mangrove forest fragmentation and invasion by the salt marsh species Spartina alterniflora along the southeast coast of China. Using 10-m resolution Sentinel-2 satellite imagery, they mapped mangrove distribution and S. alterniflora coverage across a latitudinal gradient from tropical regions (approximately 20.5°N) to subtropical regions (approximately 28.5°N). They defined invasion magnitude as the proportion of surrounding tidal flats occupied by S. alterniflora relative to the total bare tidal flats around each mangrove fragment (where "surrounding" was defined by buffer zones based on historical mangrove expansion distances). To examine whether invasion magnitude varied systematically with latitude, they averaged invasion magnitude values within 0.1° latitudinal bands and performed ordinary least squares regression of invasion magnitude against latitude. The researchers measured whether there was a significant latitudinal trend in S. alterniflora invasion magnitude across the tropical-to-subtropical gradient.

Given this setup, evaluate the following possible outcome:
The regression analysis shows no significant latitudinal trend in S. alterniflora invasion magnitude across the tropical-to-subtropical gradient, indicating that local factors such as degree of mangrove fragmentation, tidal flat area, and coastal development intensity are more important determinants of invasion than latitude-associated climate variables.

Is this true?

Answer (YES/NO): NO